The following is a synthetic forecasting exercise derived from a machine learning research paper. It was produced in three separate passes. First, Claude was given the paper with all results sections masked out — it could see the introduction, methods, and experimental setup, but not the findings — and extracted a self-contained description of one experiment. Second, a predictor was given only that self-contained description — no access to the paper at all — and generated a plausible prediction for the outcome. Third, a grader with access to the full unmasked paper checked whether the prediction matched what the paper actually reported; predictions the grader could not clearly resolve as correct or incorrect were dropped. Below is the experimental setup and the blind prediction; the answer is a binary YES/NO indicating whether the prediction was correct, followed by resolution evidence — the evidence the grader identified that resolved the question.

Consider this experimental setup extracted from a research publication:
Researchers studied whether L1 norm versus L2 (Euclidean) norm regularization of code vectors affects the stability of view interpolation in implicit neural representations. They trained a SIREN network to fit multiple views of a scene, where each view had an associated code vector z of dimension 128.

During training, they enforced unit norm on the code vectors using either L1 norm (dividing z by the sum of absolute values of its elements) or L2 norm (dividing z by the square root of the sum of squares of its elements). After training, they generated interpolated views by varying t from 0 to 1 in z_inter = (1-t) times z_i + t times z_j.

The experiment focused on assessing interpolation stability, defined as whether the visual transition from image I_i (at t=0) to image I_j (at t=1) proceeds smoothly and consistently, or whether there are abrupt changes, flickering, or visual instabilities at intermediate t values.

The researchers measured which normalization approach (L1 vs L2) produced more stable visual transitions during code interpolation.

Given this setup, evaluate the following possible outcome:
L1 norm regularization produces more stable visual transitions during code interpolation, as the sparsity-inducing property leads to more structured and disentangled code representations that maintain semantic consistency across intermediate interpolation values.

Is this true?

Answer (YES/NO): NO